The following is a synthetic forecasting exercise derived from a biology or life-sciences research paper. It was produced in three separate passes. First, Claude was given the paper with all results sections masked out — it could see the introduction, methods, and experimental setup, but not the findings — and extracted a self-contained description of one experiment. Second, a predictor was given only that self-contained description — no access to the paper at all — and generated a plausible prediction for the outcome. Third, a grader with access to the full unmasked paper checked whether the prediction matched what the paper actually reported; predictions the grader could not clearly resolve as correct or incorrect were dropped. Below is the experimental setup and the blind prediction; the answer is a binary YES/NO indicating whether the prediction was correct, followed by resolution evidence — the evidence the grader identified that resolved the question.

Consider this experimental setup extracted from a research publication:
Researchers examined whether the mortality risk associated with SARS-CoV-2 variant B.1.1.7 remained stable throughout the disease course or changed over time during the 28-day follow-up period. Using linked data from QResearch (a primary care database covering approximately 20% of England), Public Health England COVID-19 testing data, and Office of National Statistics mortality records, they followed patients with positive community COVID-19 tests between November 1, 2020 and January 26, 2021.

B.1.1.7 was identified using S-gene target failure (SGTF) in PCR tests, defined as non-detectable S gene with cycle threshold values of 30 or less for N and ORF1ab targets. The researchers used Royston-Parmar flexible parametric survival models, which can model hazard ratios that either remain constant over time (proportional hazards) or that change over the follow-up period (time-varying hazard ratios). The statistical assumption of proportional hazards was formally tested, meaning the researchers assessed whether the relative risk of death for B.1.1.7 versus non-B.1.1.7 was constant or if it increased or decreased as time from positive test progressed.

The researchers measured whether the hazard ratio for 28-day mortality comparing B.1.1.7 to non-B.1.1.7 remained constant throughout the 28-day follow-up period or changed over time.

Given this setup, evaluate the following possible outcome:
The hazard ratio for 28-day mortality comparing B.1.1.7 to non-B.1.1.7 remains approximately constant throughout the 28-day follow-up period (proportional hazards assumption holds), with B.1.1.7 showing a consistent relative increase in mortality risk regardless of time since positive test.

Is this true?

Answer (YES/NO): YES